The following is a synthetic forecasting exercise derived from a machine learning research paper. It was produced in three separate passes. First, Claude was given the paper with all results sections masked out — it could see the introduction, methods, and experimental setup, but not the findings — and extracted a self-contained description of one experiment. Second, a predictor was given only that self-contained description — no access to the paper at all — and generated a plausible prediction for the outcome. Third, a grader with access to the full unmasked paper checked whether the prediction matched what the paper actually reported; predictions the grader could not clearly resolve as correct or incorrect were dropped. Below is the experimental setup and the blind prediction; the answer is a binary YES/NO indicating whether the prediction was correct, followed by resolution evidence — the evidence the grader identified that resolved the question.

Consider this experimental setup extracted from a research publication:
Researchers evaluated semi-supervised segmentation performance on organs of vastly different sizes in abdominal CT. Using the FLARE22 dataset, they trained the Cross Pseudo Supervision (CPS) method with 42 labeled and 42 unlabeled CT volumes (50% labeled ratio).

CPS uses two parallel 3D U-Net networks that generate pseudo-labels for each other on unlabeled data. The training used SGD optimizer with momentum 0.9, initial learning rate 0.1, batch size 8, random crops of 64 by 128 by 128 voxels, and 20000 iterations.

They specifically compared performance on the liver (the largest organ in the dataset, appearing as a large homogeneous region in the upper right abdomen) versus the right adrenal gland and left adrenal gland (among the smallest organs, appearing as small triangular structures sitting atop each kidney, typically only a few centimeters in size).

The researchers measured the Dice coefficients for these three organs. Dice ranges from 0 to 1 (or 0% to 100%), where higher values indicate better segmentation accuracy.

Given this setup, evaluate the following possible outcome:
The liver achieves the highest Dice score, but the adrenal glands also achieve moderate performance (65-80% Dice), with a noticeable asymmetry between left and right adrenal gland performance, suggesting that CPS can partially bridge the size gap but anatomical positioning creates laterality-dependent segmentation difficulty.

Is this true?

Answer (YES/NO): NO